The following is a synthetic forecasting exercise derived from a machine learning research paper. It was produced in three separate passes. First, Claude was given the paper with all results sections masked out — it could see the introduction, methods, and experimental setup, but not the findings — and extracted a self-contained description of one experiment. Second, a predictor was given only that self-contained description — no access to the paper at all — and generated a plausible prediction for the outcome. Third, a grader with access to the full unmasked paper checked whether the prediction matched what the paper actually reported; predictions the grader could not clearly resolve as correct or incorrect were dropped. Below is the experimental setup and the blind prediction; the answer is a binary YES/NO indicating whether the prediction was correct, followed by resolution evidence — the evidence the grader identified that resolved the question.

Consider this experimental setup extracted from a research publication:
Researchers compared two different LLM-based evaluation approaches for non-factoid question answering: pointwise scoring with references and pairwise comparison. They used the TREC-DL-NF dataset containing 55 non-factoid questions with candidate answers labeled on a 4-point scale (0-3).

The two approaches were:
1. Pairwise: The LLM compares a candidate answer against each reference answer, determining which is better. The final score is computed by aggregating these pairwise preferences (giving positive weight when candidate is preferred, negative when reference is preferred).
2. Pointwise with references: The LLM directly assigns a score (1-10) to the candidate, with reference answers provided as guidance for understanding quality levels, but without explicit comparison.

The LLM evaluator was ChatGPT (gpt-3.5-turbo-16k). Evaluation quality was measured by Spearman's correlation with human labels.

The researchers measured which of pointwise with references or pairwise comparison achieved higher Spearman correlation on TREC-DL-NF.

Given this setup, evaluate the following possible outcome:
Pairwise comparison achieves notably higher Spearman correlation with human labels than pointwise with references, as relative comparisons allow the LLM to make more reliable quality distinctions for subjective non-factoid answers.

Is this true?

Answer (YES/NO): NO